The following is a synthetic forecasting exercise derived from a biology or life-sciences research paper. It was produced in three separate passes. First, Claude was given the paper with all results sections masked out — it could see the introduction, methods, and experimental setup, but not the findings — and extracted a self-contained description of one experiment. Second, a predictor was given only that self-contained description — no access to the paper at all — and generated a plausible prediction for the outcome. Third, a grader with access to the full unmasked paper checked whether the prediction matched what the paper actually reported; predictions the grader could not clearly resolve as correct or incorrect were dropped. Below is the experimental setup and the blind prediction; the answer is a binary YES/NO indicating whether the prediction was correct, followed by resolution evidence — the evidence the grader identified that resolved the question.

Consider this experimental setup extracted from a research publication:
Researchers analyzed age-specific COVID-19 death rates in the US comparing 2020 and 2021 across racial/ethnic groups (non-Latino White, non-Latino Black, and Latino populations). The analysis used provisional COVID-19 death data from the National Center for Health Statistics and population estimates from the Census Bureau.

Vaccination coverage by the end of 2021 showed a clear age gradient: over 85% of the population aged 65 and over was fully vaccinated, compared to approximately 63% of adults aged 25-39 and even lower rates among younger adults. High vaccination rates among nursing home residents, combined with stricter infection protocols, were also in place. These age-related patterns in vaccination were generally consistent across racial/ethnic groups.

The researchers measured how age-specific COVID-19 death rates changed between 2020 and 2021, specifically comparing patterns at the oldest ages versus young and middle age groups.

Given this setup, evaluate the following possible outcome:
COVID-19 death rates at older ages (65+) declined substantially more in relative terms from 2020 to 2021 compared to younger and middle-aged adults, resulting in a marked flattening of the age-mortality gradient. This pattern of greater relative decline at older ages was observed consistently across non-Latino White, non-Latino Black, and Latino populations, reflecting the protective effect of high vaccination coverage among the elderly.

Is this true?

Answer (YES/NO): YES